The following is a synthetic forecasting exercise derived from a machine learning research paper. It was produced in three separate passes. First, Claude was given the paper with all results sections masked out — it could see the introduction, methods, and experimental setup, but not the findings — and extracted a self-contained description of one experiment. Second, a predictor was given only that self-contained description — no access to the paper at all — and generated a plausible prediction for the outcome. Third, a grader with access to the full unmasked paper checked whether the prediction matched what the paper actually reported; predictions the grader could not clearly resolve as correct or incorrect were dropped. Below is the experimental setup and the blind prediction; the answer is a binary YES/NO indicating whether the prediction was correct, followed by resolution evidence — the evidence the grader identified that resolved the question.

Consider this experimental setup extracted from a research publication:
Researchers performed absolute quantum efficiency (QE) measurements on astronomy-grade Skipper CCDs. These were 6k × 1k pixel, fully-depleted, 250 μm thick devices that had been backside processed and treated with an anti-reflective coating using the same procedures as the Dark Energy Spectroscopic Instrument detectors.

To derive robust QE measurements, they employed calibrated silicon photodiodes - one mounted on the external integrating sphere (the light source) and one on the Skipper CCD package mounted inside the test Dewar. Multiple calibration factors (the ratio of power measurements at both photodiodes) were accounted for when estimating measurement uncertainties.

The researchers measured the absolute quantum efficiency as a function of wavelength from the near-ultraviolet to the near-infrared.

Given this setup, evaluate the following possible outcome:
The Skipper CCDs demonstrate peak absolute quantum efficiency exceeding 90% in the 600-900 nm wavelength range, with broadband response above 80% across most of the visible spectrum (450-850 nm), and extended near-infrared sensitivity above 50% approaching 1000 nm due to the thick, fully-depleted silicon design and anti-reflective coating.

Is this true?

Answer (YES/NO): YES